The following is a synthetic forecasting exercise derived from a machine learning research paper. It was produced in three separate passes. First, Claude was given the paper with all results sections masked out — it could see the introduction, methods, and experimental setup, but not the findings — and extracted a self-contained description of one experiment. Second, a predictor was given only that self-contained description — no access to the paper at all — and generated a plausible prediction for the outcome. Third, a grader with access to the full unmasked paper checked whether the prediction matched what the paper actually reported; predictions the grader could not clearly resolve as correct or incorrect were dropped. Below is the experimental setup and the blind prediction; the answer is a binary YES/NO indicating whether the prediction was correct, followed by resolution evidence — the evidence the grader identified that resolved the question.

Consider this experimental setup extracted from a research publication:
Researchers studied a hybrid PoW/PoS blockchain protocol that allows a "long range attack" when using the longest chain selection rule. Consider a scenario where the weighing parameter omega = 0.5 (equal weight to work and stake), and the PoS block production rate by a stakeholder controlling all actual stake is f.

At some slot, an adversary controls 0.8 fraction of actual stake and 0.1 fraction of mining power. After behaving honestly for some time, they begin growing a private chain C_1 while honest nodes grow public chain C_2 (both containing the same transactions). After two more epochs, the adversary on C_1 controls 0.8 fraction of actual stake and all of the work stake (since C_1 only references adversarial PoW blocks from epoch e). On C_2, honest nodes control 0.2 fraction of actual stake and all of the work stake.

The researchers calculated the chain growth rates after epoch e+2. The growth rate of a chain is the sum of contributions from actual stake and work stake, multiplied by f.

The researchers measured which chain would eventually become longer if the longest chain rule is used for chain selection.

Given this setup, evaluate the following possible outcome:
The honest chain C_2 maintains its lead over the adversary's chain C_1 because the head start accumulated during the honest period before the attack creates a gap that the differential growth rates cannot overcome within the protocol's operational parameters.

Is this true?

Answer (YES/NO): NO